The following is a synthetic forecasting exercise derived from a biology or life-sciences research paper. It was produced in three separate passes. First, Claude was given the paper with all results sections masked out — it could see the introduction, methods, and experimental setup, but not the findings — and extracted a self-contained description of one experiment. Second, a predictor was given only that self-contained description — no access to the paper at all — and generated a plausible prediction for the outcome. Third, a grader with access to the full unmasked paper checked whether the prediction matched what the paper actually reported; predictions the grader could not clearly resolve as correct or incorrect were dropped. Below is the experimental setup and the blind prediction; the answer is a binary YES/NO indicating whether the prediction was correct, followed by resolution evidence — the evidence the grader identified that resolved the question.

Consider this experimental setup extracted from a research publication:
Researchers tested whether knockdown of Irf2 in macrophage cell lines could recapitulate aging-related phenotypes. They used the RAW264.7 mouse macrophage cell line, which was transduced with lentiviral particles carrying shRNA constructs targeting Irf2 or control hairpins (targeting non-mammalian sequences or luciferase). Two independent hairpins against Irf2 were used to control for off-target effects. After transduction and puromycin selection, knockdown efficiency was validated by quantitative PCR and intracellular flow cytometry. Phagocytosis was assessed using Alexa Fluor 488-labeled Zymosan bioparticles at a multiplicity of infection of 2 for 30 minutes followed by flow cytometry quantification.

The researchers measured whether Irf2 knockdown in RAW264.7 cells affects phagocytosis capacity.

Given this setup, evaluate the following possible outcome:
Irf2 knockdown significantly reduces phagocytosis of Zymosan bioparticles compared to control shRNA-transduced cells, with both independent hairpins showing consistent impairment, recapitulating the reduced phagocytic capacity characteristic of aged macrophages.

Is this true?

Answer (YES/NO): NO